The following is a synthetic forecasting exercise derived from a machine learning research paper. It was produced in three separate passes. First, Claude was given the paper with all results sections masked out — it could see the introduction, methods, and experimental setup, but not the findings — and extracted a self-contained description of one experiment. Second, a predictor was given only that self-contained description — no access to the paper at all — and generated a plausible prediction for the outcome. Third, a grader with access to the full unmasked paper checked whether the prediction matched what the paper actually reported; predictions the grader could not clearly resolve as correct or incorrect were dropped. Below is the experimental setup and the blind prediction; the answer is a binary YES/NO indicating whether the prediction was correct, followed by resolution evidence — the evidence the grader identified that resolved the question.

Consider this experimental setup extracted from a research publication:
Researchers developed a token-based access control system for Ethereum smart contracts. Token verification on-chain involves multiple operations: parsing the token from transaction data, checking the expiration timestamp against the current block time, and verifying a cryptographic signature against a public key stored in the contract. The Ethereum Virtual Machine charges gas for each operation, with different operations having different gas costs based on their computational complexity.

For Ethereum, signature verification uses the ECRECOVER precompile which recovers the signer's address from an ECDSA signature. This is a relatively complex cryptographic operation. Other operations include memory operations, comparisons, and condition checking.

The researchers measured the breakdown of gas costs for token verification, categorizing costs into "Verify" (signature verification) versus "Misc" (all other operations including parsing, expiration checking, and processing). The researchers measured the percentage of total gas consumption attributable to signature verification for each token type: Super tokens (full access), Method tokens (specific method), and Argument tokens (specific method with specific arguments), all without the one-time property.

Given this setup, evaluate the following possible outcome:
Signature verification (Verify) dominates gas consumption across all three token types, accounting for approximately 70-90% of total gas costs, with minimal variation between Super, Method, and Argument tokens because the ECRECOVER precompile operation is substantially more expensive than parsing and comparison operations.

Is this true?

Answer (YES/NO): NO